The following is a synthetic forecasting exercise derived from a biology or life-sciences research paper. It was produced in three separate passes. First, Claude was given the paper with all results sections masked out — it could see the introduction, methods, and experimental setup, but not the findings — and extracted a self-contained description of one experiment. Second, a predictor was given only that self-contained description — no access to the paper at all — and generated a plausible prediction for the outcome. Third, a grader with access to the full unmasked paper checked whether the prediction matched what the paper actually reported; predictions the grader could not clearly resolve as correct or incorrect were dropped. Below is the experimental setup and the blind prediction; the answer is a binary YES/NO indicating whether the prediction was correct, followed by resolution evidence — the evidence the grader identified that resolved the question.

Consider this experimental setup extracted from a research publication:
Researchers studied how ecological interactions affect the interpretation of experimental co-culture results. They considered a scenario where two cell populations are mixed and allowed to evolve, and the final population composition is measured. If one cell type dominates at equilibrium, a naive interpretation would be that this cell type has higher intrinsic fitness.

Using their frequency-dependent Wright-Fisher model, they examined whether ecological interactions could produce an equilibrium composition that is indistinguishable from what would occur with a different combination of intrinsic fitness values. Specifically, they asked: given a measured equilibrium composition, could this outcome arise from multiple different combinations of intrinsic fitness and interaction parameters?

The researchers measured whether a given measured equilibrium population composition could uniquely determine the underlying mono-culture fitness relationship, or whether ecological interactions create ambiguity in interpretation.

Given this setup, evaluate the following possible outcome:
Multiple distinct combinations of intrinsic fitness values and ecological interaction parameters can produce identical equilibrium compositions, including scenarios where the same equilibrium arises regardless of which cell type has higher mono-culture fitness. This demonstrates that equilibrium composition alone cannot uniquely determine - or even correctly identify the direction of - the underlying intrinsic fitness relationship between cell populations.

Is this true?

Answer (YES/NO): YES